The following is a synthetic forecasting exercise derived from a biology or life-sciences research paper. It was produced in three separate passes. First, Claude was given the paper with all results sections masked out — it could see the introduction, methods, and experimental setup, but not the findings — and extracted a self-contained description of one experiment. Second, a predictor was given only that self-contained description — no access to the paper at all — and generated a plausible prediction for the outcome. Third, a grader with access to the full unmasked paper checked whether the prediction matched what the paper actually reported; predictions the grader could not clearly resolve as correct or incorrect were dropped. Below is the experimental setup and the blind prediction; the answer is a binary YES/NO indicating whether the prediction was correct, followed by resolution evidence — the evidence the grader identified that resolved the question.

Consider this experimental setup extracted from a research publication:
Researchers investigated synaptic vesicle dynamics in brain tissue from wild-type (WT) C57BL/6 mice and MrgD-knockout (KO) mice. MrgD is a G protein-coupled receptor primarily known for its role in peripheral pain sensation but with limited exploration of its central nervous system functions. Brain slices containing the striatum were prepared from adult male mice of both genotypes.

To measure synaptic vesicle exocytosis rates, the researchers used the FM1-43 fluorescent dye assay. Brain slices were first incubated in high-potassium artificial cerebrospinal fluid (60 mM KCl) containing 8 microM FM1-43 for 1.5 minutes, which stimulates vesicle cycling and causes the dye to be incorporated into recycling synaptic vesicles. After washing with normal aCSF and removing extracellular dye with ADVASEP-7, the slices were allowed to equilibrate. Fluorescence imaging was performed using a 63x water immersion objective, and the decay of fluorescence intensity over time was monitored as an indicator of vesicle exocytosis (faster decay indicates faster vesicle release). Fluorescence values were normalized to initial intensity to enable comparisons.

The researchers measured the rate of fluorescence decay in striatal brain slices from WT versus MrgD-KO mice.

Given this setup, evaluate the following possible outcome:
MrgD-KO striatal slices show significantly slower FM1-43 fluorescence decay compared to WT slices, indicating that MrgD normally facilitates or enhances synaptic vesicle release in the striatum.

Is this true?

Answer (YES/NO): YES